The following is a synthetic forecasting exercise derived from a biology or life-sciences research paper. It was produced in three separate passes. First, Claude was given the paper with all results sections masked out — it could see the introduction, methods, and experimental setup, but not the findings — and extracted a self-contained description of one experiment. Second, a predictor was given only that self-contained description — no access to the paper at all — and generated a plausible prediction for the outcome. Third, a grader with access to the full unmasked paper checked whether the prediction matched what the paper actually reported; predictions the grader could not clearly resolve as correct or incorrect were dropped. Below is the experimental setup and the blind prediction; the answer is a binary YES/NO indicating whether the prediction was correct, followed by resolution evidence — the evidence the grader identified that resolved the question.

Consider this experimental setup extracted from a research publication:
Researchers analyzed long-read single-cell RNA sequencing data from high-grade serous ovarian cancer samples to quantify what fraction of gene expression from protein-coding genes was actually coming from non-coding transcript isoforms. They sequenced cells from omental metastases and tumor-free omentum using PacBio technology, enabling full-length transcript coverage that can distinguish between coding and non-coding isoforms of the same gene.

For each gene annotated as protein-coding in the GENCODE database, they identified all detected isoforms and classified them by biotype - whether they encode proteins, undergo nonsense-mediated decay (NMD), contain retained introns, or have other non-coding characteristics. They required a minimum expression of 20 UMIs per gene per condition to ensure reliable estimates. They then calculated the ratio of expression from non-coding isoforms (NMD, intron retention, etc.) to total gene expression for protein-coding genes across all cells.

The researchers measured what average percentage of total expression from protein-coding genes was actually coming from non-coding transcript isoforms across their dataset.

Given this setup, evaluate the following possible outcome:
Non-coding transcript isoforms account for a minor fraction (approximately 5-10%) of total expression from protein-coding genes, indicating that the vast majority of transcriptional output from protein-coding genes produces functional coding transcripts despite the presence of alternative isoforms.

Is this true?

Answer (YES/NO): NO